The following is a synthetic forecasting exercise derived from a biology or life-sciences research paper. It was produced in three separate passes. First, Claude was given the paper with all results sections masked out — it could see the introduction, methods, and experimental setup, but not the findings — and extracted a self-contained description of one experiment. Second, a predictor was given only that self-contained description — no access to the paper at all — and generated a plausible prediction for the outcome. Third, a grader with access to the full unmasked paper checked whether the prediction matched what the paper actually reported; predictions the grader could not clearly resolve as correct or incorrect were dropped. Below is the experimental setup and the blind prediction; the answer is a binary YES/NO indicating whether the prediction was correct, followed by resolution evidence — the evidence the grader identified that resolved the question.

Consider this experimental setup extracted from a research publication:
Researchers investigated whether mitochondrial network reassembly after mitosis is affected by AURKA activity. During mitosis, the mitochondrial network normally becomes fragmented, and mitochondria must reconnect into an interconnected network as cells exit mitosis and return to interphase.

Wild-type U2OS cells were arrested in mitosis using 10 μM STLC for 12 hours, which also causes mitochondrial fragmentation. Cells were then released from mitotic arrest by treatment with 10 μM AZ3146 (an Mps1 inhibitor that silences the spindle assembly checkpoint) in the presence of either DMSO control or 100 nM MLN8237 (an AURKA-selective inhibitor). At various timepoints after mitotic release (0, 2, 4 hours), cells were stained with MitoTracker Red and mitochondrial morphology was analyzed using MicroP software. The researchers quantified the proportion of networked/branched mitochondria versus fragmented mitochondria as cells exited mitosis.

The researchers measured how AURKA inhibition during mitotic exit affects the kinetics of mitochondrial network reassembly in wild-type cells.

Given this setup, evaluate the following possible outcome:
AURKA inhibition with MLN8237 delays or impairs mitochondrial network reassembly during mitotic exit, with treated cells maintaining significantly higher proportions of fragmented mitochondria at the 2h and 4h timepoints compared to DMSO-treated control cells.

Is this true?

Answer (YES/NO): NO